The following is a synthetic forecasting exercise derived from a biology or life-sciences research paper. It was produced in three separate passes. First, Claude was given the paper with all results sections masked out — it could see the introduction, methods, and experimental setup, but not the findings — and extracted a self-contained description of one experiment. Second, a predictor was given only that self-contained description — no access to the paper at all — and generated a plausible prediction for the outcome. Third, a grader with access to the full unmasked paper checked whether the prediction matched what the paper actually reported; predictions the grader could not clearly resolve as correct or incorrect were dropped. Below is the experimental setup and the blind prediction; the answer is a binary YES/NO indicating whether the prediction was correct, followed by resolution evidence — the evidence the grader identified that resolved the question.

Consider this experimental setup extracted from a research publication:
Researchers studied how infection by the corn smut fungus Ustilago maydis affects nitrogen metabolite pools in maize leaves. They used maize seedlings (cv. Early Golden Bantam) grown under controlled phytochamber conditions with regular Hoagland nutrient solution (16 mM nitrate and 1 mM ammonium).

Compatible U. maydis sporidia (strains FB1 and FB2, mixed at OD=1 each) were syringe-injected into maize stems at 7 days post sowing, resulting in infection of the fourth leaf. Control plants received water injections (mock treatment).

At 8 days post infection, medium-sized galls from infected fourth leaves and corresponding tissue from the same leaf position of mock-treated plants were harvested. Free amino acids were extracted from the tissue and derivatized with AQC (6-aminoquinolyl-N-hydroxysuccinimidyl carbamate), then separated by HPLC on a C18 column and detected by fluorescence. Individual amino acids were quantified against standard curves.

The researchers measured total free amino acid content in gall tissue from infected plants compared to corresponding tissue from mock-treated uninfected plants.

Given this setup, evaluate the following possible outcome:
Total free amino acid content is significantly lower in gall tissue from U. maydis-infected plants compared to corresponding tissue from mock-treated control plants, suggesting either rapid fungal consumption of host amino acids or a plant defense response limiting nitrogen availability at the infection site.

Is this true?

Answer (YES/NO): NO